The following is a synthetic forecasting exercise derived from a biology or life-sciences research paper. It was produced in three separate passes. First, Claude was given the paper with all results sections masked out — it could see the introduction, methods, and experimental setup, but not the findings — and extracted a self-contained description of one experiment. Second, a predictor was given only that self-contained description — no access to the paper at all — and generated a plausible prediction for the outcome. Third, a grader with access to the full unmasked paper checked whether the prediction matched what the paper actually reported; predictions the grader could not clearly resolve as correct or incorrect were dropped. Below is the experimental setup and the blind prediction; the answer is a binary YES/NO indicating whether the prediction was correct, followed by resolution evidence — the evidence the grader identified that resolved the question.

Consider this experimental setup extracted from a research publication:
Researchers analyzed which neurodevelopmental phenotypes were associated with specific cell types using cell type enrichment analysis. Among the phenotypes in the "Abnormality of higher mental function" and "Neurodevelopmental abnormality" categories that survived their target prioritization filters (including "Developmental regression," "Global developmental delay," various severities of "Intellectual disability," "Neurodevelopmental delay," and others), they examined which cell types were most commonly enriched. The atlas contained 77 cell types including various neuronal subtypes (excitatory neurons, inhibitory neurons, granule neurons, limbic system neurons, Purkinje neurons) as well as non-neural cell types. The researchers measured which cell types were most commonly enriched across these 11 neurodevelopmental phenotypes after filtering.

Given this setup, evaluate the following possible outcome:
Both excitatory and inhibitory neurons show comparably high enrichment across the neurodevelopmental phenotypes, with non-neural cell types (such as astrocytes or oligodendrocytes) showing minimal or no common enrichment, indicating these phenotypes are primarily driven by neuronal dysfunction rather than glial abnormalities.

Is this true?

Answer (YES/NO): NO